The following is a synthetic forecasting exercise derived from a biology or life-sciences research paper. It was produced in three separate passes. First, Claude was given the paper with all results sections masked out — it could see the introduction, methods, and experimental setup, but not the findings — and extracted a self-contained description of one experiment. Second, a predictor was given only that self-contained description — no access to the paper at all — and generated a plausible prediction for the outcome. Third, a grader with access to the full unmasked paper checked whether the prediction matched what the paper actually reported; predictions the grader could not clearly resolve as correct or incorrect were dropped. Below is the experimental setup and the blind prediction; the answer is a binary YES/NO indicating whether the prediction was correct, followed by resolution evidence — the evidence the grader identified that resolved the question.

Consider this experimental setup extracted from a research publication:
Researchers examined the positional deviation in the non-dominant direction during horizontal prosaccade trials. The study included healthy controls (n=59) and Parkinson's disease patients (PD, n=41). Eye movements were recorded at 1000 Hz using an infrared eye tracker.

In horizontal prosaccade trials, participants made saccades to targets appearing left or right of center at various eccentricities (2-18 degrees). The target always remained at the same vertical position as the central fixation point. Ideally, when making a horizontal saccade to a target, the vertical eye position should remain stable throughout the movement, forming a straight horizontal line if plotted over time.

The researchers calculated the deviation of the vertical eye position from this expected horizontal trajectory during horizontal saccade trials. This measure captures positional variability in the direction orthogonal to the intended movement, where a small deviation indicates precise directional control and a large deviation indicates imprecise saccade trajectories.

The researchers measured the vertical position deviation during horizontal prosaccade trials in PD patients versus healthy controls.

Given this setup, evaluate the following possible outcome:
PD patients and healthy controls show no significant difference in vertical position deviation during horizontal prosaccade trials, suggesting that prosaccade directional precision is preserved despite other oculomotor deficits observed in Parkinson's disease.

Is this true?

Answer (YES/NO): NO